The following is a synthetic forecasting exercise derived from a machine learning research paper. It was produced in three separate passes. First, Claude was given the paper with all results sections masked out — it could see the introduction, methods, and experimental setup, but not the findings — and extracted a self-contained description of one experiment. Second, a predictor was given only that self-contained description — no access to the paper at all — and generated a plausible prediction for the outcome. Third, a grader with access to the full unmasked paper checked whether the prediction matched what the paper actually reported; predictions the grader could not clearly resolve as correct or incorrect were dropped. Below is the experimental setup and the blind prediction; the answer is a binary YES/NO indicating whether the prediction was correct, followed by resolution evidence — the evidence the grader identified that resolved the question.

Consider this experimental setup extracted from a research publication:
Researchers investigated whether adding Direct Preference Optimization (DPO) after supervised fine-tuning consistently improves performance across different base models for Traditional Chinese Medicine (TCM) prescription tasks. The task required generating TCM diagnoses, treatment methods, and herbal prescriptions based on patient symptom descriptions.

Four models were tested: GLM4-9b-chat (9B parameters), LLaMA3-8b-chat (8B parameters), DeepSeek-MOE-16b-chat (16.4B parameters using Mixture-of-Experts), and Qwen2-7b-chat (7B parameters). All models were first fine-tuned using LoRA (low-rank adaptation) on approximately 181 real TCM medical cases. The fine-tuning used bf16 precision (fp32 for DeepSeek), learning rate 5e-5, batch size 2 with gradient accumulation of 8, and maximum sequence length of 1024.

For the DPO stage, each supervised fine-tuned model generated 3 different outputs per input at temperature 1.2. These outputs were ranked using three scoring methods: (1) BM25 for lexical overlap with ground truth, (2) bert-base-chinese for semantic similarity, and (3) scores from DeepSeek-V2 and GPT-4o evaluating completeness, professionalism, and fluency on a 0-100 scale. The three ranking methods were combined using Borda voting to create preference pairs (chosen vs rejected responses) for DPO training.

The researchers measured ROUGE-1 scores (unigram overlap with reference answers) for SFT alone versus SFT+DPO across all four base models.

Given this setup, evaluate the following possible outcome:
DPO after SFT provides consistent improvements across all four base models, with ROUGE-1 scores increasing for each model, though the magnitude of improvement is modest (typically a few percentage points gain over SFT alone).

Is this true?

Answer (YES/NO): NO